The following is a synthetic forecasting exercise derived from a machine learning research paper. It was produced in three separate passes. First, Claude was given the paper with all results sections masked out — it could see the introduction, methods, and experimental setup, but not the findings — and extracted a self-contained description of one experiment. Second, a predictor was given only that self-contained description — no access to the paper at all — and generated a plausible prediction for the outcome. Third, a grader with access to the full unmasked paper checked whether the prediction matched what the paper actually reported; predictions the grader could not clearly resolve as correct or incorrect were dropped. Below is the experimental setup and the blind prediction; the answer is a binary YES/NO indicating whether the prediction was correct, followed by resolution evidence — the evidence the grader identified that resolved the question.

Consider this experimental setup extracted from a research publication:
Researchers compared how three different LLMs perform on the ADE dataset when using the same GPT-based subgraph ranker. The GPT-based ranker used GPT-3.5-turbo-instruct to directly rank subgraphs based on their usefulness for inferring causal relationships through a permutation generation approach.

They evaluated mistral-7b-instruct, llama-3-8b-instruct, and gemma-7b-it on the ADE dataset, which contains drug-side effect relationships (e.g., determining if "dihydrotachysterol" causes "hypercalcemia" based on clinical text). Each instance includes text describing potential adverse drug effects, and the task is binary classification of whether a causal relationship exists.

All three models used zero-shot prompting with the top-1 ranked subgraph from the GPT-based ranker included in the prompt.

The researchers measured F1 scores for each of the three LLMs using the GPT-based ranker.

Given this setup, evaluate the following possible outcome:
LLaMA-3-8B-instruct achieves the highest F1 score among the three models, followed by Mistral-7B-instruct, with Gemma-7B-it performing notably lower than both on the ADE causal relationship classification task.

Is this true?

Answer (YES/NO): NO